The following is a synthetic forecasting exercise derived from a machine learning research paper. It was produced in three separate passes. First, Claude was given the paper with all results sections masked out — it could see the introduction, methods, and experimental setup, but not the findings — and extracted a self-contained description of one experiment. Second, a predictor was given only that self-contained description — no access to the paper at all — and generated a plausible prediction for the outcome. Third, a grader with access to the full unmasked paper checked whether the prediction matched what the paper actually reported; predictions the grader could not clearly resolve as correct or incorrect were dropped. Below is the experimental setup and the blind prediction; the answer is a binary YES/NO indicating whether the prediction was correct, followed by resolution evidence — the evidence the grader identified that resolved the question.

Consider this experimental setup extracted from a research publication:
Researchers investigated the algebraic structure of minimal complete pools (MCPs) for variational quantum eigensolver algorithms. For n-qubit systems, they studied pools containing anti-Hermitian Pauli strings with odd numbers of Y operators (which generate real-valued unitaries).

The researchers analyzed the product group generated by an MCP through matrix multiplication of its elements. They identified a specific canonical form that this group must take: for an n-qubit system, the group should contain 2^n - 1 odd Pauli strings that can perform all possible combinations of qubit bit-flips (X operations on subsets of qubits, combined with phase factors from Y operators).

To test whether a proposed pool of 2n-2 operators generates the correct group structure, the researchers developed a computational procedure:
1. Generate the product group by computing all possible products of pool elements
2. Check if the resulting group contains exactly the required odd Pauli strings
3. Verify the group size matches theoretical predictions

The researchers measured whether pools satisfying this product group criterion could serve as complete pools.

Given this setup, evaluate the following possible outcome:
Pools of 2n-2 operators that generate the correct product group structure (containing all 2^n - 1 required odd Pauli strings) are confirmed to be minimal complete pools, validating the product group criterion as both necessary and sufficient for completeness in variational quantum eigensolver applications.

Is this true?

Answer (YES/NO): NO